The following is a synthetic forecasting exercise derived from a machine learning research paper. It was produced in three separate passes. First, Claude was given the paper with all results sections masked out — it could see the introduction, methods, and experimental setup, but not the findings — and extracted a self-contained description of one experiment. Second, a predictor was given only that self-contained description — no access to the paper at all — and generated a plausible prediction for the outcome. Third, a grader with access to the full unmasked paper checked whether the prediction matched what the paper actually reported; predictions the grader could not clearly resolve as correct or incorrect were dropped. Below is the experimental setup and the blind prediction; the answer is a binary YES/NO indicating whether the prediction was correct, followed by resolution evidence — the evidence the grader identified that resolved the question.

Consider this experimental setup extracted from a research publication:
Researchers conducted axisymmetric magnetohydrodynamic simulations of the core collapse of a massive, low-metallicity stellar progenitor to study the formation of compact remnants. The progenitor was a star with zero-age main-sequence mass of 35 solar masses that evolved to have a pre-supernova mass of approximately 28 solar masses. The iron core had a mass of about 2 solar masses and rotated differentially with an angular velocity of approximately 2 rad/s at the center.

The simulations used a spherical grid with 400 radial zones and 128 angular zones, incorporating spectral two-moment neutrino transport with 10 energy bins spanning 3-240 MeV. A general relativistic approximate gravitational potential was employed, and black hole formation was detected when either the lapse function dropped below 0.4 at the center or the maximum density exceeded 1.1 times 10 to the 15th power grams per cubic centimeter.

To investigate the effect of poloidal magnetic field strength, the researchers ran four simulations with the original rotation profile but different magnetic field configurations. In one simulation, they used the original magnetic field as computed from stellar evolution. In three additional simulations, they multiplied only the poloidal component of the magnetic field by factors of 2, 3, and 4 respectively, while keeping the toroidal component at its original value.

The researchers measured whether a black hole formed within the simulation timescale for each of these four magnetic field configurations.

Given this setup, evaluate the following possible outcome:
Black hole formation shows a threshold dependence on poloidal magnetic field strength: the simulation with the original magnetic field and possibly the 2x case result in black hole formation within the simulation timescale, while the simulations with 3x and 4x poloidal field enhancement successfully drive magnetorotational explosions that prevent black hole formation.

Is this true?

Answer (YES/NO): NO